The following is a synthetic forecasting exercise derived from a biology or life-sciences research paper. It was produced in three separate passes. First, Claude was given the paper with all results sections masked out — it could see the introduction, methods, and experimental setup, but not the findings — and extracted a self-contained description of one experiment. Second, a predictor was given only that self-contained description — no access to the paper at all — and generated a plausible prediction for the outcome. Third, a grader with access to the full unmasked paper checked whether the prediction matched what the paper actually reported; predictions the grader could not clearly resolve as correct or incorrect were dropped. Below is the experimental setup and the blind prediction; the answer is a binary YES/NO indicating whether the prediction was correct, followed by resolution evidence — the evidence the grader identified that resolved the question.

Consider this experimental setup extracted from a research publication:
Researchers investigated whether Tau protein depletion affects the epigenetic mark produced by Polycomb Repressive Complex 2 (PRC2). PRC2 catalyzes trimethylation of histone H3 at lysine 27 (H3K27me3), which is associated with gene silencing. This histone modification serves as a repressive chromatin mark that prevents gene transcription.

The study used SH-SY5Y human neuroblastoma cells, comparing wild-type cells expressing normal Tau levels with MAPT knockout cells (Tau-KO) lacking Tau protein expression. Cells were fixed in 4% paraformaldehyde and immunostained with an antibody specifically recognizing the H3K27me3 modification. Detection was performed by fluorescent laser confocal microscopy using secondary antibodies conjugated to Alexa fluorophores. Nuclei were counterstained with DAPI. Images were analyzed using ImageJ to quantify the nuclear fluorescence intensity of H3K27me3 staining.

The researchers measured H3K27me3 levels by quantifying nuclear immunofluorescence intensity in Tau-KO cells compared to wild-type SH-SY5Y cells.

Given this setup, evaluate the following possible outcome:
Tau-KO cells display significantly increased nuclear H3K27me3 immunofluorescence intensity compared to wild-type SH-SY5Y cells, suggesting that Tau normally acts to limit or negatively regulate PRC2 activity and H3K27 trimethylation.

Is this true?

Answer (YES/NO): NO